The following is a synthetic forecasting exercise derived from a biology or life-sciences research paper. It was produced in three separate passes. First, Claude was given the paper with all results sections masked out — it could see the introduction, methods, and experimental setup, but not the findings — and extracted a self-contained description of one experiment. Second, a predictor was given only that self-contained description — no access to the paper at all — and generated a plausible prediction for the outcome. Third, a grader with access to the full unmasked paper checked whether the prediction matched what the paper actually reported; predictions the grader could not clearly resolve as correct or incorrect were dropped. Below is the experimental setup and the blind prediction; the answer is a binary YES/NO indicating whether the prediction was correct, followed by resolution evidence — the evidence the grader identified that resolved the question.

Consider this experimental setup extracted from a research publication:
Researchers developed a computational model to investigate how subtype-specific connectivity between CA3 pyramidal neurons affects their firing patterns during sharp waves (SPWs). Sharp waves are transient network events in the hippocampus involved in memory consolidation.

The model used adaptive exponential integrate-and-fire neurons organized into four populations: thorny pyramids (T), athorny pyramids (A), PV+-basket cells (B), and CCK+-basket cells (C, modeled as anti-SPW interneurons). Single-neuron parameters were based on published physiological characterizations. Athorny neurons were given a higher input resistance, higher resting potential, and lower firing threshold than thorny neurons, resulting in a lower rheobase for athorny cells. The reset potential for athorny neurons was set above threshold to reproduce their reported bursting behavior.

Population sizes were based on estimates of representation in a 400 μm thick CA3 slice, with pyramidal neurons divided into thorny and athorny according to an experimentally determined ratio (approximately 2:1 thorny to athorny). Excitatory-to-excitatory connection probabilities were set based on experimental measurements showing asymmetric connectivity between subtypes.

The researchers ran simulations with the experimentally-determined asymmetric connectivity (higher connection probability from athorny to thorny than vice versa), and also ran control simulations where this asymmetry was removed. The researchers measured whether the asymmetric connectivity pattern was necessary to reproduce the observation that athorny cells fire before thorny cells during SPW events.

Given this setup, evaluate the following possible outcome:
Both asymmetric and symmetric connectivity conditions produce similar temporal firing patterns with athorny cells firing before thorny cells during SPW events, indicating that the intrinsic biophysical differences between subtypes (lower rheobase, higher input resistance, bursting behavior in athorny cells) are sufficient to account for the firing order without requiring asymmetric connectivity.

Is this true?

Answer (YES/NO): YES